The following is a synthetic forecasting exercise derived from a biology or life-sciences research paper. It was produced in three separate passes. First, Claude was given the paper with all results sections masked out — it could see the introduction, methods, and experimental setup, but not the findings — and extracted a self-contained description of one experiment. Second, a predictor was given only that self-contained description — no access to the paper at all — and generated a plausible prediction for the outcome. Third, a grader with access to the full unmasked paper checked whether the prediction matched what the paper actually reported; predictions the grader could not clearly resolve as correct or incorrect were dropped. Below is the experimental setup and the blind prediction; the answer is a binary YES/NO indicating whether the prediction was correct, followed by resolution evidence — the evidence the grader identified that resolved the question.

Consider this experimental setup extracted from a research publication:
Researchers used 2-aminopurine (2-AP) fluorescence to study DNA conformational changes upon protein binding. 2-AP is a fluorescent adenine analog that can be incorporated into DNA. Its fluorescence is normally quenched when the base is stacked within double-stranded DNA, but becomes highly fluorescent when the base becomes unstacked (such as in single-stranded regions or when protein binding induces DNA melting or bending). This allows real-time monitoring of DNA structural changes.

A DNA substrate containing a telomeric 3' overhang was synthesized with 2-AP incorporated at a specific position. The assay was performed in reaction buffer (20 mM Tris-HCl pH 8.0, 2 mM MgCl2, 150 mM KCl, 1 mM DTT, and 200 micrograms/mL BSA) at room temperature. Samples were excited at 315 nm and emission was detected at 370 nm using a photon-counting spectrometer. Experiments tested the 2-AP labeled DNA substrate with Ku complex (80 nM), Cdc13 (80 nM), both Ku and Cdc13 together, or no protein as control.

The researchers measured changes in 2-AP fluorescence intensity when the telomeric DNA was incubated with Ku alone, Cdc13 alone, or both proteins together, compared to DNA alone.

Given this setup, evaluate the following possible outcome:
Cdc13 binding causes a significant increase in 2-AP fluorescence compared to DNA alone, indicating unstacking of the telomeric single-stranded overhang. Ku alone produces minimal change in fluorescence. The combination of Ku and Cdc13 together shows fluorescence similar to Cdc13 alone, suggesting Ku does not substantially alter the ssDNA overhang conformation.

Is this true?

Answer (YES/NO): NO